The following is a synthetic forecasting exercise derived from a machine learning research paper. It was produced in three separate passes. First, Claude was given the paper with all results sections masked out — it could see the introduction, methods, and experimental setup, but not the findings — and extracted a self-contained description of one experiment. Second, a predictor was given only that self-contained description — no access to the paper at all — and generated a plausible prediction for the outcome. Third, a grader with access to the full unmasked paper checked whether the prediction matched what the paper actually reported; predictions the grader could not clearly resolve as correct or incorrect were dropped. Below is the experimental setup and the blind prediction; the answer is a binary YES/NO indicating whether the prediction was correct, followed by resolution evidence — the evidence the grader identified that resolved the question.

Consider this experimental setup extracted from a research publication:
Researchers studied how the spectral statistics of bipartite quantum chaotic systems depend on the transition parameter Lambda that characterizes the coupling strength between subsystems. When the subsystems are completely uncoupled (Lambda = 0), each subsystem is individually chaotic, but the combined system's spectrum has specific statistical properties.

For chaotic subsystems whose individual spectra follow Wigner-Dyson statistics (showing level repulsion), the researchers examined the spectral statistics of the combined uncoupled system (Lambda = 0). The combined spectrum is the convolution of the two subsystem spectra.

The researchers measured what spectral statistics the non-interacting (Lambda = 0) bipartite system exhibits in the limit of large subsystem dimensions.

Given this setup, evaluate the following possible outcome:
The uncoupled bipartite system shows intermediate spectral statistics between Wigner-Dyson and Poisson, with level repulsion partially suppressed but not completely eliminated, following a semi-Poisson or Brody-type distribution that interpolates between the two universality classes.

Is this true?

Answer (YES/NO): NO